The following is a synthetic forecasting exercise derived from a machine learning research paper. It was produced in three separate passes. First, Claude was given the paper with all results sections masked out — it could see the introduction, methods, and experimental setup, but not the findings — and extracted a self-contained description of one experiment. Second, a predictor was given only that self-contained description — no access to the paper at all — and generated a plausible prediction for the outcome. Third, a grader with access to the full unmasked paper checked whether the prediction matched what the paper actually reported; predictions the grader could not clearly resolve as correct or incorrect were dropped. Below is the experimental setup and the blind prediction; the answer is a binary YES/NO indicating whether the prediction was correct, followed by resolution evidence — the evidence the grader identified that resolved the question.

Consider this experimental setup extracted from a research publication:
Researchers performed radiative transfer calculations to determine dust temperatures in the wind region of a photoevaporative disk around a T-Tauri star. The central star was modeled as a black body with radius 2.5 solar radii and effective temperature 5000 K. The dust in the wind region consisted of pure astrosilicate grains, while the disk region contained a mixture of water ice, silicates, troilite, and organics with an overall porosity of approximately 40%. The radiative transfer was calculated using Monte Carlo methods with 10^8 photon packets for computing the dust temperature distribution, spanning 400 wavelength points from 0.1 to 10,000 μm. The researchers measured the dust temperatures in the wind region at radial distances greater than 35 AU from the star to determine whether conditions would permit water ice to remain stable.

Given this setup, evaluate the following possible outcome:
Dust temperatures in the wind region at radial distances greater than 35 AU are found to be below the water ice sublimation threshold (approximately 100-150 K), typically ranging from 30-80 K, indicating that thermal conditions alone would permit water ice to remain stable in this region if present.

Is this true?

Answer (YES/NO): NO